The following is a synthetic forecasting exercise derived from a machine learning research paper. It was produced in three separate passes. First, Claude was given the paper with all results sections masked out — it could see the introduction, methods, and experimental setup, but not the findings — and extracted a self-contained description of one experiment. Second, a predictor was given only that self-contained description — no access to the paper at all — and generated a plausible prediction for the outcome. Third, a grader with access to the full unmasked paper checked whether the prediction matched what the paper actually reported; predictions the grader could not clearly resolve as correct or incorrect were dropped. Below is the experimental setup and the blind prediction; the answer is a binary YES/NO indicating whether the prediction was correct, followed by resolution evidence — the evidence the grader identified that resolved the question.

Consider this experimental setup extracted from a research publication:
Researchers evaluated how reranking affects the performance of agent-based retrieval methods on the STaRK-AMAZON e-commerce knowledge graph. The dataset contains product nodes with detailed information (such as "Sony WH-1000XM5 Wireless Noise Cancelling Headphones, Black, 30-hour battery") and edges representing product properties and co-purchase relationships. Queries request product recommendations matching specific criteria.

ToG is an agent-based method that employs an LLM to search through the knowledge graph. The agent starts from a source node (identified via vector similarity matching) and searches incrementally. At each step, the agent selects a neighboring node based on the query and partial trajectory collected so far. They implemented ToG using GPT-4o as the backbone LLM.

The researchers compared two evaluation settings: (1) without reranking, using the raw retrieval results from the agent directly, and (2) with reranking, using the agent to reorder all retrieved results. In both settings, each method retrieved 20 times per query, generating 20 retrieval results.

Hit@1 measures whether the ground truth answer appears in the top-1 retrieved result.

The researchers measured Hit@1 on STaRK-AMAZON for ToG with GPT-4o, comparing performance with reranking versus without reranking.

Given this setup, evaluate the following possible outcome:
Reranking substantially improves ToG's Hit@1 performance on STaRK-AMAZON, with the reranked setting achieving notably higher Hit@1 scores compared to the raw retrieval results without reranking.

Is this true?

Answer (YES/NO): YES